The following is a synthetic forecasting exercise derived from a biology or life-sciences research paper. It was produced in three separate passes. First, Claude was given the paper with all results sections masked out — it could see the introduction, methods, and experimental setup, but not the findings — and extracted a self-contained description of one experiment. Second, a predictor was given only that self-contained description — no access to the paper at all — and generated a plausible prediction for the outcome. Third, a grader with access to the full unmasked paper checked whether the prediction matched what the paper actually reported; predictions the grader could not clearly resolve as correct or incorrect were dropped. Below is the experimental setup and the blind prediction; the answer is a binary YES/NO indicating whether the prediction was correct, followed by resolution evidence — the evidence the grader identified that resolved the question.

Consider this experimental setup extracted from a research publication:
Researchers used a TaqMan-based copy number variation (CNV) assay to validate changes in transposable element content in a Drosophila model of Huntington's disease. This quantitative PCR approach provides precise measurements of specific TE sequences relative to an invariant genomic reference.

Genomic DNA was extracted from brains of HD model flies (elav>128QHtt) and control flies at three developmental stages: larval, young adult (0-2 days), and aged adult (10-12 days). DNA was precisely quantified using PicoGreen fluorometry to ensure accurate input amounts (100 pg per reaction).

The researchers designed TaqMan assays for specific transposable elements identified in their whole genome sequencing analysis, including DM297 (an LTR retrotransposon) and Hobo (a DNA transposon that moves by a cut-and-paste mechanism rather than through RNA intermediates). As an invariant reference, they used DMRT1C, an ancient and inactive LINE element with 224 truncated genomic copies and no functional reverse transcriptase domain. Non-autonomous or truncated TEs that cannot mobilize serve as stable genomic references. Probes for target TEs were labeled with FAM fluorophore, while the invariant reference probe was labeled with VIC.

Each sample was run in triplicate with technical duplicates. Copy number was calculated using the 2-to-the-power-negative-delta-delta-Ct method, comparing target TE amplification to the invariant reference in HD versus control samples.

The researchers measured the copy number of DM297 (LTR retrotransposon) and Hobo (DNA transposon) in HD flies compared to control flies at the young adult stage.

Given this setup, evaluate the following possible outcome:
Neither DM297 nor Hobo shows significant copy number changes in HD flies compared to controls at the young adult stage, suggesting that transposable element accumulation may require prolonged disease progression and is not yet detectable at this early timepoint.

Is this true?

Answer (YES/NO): NO